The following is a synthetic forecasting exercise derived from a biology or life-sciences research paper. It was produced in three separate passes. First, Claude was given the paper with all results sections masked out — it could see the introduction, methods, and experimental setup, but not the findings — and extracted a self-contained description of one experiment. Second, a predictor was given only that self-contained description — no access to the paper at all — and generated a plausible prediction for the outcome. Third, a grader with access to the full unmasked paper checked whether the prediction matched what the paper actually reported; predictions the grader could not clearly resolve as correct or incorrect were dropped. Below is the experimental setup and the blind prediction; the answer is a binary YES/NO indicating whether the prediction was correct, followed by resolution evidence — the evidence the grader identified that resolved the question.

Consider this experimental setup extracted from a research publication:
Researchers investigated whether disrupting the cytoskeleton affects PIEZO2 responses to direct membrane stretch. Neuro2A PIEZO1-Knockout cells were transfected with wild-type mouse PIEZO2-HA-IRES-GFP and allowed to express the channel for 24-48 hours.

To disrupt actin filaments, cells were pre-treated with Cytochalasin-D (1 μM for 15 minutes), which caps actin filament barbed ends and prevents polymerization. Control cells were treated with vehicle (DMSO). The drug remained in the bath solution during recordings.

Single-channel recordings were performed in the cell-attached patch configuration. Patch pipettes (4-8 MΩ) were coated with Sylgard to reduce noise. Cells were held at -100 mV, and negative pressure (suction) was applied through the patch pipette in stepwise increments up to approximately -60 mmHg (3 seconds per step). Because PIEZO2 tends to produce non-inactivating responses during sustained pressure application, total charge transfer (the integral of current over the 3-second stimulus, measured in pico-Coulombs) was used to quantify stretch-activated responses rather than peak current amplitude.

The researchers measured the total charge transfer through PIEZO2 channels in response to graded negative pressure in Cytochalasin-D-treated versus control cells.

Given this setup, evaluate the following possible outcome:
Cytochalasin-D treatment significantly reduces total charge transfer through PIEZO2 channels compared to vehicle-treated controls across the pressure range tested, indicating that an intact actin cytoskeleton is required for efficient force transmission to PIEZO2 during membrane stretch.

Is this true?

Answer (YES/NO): NO